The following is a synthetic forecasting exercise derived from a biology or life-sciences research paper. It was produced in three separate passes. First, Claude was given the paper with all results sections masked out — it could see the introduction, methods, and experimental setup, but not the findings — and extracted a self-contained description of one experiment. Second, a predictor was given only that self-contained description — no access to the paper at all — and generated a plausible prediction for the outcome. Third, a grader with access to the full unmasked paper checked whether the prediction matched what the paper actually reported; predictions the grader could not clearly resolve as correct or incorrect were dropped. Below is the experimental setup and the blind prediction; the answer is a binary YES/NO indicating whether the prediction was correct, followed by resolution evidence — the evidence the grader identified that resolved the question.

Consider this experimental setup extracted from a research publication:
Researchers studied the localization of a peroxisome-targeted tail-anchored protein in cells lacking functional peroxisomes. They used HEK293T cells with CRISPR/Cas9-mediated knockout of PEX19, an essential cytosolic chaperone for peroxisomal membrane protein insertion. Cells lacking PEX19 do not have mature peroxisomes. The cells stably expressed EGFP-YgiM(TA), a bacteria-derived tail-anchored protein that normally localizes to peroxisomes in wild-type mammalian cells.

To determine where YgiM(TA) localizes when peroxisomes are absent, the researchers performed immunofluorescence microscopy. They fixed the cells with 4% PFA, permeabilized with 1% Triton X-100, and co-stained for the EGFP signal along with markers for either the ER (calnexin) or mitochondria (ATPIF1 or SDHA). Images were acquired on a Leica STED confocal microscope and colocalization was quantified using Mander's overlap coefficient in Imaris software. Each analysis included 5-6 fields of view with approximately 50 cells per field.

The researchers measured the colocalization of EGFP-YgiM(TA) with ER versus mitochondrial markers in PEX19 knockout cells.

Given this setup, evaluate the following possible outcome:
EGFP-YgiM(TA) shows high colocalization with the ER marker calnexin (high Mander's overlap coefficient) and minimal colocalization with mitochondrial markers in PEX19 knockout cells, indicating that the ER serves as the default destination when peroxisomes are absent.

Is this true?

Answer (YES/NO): NO